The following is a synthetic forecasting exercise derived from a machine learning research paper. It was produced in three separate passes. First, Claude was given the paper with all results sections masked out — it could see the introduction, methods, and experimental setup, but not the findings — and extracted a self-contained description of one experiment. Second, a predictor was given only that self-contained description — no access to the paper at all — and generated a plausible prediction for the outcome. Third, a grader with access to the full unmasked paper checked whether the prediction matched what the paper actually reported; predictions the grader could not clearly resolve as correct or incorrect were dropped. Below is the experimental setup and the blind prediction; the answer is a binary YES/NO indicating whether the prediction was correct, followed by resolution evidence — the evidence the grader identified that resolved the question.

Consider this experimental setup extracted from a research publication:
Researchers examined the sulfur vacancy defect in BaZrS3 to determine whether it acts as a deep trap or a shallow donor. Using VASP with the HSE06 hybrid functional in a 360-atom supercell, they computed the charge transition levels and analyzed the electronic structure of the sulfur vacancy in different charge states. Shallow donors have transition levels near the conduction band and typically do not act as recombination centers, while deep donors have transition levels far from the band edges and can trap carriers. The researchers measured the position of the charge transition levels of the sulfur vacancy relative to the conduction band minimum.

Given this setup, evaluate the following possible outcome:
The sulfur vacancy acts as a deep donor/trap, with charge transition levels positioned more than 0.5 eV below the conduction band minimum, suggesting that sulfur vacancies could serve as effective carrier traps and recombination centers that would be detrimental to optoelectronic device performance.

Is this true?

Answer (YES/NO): NO